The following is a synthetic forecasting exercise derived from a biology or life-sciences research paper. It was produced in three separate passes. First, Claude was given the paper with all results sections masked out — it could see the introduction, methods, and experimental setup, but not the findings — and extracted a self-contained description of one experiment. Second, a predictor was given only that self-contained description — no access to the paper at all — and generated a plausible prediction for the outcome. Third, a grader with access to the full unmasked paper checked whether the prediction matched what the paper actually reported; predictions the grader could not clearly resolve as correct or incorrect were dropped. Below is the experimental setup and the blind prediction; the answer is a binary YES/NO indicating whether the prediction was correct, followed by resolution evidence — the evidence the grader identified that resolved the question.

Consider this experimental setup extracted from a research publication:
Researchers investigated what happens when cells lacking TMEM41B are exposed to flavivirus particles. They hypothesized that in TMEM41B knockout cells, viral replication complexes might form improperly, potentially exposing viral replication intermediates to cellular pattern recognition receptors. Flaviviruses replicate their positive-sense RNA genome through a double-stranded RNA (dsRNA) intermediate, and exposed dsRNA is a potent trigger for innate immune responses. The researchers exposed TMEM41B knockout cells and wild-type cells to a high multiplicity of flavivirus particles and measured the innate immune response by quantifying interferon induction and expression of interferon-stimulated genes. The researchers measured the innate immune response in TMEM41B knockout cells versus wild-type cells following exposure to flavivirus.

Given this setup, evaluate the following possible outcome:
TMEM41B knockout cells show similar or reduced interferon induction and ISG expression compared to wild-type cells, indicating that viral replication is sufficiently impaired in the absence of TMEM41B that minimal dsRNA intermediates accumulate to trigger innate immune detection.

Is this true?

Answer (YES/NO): NO